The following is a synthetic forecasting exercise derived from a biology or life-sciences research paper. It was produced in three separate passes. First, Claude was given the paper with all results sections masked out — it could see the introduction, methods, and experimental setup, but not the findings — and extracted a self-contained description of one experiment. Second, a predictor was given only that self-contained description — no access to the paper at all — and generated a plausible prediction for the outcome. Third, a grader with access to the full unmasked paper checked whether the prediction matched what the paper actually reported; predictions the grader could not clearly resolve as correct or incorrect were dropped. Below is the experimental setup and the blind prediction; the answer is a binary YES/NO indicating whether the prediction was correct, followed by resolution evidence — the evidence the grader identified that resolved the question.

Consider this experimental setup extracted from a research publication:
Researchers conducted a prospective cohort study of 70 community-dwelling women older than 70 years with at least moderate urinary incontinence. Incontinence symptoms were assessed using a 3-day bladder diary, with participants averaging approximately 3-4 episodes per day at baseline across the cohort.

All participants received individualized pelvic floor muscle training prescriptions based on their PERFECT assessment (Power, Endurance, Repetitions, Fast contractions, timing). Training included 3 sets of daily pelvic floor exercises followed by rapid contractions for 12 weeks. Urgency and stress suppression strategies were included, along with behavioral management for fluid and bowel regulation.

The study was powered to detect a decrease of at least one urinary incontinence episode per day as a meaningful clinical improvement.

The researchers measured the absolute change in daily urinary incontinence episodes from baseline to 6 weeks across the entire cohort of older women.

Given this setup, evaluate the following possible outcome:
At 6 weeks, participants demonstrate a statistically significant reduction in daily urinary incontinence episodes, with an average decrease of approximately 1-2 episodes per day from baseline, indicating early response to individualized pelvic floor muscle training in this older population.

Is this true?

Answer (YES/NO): NO